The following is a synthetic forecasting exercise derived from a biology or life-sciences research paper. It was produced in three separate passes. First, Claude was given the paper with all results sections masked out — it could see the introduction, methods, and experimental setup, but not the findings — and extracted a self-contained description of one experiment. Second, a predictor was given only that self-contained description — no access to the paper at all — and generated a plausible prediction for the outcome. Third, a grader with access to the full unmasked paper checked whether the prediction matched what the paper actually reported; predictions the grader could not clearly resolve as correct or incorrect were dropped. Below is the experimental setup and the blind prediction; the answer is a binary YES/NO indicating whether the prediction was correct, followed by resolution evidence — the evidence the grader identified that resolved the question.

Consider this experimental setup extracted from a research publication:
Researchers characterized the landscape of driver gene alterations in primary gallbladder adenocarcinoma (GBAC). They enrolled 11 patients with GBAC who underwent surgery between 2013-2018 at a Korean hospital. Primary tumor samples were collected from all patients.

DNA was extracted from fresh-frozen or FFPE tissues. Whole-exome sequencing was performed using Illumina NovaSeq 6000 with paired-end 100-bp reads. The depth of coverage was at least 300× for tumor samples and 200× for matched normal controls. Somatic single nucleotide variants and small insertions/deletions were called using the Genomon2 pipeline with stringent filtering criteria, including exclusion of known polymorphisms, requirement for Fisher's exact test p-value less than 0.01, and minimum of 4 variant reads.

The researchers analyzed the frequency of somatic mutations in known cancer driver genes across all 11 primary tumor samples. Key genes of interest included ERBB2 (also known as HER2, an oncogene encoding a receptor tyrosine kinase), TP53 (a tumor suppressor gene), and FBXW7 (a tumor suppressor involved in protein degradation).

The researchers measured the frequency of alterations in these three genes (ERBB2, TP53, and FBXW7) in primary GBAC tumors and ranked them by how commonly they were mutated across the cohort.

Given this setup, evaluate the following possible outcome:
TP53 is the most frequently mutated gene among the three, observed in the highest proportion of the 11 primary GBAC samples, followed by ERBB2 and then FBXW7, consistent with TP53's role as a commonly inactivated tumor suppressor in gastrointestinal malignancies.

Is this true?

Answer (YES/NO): NO